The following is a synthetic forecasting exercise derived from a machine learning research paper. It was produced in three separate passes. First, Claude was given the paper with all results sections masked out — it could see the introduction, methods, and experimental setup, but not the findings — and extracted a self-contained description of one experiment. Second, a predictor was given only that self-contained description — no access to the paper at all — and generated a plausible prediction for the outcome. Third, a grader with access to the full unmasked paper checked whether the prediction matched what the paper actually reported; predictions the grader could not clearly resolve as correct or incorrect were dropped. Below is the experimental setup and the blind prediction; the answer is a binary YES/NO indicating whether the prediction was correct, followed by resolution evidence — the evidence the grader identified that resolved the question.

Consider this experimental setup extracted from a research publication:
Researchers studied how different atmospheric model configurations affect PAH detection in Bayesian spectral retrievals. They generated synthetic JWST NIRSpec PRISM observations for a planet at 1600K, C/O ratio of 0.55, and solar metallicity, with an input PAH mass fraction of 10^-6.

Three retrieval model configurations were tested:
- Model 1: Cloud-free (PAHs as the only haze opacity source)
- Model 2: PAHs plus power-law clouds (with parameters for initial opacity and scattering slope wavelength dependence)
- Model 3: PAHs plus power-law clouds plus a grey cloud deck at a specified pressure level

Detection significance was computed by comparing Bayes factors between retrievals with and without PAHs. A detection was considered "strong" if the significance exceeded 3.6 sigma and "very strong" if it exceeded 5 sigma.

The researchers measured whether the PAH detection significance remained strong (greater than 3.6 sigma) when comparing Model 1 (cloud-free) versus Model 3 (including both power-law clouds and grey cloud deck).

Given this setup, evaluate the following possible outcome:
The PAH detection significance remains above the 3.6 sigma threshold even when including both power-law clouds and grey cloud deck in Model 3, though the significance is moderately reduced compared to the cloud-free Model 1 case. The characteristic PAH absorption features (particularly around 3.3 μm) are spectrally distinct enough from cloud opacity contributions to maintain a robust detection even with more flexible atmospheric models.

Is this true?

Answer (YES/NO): NO